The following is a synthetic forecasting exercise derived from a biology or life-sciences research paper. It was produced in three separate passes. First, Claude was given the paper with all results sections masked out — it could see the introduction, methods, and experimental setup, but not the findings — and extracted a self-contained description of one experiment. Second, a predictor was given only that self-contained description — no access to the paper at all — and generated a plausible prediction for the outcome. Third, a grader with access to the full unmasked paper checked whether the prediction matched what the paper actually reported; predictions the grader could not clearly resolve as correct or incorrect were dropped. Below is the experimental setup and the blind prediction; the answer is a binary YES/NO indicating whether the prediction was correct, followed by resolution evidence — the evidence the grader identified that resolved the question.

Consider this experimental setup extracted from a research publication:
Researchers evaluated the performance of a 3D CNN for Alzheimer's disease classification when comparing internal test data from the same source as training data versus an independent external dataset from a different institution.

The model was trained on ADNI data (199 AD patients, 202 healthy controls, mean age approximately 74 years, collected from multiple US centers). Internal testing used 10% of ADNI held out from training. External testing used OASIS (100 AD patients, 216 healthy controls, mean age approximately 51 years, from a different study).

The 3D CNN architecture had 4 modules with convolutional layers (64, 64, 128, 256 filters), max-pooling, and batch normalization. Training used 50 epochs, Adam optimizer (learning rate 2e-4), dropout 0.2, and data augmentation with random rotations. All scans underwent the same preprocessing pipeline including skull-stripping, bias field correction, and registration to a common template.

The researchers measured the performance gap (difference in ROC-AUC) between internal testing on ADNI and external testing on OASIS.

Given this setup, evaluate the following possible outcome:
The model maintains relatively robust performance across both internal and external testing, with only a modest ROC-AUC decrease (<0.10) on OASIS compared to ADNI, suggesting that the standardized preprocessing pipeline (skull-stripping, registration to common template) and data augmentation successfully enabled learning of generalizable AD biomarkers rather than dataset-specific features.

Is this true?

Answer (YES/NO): YES